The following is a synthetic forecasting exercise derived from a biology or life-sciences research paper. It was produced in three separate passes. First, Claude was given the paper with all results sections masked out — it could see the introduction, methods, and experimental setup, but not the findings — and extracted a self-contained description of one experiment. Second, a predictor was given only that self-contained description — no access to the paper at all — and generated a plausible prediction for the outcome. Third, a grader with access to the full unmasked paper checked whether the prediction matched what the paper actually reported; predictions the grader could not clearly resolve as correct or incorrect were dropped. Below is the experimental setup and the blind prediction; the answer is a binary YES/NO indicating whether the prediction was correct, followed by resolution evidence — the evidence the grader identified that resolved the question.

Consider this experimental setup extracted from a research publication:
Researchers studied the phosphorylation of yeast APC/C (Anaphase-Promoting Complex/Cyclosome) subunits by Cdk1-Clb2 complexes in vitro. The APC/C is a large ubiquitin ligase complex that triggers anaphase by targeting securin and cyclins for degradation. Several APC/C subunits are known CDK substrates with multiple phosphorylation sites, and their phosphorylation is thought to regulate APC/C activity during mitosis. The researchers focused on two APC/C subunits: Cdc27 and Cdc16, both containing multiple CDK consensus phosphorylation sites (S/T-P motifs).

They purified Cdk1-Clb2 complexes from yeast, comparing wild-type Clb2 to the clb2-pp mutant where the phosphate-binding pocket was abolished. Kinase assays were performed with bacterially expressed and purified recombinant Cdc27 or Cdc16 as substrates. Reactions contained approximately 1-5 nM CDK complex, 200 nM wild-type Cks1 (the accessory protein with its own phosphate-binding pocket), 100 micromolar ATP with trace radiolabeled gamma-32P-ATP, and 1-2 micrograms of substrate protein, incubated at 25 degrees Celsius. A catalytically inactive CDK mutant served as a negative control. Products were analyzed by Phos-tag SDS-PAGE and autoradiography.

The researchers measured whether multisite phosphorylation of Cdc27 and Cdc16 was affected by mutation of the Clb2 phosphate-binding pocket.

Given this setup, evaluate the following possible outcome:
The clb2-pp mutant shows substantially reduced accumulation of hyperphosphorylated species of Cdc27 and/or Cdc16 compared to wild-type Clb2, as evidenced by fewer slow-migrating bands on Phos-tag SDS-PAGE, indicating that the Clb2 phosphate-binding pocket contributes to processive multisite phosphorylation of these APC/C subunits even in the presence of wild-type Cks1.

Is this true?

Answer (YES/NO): YES